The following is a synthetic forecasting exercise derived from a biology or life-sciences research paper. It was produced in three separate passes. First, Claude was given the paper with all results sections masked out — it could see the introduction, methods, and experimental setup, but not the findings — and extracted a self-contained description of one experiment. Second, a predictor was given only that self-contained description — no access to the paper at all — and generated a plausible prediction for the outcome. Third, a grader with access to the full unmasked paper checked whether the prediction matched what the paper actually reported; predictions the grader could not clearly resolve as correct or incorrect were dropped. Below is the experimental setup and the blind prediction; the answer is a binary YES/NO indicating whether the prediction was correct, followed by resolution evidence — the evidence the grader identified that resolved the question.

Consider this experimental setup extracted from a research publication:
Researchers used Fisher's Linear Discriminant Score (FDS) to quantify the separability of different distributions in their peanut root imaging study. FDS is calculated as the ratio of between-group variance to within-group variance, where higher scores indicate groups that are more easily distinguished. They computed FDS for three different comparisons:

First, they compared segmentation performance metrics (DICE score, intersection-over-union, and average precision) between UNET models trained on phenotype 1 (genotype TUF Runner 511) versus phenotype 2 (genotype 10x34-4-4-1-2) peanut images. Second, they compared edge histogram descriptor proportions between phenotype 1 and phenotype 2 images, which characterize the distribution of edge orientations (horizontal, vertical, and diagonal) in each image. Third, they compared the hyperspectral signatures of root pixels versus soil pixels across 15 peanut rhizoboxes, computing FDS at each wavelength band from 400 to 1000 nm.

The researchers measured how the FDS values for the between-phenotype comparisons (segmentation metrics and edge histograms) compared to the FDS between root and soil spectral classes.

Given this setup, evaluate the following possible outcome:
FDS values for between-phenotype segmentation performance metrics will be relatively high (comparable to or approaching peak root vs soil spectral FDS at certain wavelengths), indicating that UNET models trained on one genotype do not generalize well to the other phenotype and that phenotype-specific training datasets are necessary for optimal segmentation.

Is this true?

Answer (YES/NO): NO